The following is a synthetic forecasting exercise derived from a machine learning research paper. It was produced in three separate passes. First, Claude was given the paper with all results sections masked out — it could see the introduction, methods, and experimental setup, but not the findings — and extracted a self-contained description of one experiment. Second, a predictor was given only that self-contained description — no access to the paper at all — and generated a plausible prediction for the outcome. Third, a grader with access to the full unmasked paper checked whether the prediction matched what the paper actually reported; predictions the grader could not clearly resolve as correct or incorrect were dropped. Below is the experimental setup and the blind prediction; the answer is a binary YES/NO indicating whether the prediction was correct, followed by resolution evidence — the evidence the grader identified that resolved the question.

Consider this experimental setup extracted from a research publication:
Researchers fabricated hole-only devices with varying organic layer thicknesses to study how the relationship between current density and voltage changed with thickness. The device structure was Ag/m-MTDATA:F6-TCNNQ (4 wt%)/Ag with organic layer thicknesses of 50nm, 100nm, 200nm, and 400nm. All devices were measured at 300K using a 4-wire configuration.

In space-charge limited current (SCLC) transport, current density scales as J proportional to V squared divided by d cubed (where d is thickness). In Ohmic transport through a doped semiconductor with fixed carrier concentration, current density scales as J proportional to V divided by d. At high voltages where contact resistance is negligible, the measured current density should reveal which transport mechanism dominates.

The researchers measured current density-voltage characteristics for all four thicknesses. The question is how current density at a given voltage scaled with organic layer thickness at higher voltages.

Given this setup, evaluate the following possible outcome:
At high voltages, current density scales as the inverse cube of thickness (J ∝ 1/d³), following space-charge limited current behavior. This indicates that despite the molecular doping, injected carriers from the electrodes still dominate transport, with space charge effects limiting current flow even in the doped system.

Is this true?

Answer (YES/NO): NO